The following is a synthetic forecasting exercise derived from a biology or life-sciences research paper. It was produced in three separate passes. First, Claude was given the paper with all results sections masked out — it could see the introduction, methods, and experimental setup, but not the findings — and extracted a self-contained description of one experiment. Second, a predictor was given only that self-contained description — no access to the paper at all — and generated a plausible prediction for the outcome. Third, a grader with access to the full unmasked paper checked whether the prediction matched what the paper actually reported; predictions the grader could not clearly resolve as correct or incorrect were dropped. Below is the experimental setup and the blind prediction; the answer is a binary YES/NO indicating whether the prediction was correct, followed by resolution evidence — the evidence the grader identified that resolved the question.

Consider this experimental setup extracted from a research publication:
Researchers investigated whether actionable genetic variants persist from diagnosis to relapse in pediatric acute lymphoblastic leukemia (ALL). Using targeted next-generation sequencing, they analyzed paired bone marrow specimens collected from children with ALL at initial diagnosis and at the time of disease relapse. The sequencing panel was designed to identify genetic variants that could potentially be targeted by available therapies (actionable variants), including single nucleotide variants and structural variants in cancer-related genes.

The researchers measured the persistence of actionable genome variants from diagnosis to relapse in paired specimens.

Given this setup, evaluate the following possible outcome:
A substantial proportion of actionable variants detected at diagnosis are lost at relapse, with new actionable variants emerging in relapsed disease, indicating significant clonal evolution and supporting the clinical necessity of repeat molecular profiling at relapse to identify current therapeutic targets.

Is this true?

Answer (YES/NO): NO